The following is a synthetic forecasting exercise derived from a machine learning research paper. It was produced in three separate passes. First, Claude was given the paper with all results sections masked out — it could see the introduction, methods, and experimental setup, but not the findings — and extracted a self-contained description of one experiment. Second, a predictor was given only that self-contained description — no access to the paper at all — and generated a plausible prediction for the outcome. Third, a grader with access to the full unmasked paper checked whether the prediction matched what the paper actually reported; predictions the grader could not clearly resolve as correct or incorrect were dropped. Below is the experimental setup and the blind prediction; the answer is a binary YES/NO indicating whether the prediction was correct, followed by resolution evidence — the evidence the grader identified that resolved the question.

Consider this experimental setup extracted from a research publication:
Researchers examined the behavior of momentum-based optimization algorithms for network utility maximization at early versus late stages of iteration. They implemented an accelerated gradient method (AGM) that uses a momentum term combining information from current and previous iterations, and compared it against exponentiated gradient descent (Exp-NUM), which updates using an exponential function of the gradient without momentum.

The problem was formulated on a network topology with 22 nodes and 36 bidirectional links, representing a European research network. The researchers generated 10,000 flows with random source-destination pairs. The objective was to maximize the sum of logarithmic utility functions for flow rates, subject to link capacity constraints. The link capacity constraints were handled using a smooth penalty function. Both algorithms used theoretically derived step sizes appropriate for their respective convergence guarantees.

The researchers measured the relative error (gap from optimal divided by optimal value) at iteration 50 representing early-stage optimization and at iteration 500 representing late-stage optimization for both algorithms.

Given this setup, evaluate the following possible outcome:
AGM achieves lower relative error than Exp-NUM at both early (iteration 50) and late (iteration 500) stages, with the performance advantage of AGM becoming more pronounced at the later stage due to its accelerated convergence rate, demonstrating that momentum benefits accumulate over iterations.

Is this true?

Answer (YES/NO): NO